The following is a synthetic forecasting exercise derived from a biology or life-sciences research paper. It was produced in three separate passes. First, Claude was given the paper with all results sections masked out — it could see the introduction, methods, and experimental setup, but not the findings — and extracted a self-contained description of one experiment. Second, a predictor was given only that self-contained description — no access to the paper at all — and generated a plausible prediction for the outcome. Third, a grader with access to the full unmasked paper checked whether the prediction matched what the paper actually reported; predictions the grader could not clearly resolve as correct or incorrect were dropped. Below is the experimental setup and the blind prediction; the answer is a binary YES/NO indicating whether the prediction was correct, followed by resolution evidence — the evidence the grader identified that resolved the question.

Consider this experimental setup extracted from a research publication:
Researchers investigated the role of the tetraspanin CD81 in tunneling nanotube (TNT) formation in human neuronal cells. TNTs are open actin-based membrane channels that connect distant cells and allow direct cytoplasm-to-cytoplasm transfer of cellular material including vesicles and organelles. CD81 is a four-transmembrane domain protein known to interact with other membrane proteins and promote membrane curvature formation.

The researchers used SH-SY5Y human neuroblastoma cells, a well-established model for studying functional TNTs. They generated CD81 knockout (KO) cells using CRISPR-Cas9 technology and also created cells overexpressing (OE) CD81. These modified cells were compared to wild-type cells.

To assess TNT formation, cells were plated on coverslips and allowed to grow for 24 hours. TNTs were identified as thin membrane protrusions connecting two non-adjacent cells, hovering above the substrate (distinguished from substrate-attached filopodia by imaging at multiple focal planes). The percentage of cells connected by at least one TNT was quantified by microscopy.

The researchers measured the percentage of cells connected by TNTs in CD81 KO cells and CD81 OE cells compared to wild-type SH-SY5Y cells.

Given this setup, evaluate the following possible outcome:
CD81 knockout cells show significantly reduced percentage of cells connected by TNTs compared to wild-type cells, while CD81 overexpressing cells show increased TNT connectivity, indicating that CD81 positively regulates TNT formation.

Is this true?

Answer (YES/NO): NO